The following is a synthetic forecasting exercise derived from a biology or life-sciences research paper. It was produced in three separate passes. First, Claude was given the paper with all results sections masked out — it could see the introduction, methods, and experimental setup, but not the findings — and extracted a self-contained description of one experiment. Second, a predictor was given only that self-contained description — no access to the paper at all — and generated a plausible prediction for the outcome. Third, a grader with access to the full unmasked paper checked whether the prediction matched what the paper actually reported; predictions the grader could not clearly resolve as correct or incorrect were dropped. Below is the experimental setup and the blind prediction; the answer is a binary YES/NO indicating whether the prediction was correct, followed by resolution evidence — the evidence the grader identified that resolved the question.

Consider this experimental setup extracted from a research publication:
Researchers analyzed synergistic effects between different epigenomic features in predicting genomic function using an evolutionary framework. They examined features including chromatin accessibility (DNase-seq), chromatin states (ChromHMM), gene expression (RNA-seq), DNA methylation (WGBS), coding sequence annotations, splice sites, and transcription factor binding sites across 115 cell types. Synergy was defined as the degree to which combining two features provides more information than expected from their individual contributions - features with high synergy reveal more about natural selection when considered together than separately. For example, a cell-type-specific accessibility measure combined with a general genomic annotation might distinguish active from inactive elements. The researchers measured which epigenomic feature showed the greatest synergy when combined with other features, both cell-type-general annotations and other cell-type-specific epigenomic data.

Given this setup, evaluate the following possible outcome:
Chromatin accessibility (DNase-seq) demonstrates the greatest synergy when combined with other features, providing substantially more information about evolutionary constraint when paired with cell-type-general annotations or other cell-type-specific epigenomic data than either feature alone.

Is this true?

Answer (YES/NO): YES